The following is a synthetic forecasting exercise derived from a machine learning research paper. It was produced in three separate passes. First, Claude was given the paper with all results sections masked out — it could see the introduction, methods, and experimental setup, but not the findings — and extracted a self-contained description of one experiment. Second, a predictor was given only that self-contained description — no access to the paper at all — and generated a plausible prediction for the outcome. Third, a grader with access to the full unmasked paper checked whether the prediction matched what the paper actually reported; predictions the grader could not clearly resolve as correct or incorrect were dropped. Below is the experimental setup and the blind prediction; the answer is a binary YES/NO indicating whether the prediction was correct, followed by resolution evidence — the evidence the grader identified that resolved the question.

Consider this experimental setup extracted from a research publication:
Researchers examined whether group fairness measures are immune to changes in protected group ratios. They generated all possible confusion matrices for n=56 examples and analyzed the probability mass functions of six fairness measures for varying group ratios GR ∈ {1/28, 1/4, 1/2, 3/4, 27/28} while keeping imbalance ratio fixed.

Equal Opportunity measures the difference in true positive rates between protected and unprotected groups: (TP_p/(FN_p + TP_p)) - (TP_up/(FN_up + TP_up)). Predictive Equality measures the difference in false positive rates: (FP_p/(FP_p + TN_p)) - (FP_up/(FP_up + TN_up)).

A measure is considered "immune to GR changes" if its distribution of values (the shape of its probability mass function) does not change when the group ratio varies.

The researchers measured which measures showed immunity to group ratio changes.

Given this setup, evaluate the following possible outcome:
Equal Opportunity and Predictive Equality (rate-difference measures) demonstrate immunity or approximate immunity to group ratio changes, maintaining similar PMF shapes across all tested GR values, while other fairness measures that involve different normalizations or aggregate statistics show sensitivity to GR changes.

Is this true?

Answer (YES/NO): YES